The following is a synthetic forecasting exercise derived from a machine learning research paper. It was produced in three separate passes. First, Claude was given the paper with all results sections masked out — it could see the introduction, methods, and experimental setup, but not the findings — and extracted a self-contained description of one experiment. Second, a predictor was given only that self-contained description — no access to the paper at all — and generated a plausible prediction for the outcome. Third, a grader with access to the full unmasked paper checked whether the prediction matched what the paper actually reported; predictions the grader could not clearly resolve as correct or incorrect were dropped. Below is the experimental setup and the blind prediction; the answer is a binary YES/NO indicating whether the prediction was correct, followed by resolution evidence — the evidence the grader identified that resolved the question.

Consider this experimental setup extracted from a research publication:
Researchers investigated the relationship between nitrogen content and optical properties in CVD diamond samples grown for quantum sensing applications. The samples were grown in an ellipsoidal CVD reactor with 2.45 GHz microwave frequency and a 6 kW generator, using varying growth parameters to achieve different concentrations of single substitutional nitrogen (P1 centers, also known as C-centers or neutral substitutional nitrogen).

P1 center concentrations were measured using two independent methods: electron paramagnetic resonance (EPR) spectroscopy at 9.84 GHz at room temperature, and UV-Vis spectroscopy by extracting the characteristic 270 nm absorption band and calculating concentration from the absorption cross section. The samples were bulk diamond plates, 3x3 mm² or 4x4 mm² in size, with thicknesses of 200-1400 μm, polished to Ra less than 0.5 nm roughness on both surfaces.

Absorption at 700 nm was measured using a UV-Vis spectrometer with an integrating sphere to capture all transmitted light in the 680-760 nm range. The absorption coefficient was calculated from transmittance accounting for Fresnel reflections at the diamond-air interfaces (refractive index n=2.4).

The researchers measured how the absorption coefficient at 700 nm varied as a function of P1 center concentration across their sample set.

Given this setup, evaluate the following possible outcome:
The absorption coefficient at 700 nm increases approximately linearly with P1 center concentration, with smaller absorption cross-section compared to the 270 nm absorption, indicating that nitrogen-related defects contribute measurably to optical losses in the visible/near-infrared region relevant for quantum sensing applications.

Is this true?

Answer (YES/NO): NO